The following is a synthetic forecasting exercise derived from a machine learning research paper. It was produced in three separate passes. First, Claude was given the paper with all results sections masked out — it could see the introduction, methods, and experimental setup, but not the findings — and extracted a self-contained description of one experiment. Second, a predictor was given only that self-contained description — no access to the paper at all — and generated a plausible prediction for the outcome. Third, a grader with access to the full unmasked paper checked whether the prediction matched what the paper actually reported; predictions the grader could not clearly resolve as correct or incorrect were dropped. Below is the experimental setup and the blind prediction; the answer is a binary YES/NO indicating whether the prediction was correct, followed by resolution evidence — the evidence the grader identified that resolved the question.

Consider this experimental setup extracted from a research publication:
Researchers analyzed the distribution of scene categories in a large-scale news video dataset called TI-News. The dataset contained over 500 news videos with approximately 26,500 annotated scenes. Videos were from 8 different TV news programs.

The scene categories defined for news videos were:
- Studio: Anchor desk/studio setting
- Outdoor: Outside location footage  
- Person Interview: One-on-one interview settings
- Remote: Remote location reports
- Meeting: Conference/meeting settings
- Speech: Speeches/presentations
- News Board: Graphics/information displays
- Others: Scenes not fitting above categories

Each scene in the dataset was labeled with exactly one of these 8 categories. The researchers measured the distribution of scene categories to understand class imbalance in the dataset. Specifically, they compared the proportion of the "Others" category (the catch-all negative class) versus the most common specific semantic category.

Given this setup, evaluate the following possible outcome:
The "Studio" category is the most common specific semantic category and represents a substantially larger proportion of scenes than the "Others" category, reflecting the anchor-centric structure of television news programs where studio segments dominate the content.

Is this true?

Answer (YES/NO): NO